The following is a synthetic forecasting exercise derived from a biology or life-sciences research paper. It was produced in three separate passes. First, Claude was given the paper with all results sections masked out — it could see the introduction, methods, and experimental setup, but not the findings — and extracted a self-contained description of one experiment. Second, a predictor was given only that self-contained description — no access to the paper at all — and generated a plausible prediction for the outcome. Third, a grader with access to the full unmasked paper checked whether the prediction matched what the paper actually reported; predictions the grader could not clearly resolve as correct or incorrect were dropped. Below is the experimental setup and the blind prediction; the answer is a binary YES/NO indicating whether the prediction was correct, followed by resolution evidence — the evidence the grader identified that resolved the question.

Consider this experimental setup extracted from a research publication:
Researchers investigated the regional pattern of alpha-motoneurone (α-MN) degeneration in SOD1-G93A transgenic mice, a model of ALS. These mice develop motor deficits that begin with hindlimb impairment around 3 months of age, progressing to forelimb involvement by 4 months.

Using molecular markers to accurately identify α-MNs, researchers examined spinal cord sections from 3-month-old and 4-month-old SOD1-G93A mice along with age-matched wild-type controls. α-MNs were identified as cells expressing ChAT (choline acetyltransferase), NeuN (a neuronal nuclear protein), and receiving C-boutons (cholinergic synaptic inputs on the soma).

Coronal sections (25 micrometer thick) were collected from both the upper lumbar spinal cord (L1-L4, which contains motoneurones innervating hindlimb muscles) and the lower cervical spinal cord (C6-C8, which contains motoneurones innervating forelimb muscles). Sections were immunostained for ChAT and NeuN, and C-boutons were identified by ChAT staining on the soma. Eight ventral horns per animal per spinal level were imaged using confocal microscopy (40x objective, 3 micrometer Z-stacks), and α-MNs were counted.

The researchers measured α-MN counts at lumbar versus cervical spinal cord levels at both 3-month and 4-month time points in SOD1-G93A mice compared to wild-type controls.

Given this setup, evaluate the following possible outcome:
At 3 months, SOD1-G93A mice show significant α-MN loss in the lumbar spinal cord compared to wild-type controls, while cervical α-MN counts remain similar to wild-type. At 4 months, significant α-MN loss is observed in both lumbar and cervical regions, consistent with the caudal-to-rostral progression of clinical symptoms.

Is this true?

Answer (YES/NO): NO